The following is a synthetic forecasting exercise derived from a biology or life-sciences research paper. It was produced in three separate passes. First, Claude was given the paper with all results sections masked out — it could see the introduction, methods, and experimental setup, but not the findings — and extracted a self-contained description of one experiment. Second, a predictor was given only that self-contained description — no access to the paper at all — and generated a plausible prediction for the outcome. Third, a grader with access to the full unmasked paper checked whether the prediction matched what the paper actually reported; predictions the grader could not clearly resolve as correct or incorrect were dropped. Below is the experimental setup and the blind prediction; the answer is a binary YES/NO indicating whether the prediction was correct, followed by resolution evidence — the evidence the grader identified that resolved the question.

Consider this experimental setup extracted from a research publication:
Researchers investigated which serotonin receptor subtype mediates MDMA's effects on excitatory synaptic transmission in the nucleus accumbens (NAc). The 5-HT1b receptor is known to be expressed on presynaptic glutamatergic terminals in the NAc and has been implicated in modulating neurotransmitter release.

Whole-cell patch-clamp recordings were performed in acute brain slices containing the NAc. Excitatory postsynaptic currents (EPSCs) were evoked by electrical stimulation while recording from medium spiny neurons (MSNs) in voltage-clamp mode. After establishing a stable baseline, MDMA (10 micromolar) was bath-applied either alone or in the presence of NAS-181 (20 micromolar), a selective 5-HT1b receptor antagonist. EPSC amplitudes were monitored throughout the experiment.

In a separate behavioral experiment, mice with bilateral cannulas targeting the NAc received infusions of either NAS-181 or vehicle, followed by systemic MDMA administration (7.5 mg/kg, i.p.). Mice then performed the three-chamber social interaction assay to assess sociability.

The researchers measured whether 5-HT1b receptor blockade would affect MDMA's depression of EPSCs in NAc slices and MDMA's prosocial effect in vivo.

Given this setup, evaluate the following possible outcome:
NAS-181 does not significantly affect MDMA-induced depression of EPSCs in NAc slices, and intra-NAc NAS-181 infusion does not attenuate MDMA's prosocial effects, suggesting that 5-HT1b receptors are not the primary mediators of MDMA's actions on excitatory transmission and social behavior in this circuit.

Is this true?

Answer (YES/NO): NO